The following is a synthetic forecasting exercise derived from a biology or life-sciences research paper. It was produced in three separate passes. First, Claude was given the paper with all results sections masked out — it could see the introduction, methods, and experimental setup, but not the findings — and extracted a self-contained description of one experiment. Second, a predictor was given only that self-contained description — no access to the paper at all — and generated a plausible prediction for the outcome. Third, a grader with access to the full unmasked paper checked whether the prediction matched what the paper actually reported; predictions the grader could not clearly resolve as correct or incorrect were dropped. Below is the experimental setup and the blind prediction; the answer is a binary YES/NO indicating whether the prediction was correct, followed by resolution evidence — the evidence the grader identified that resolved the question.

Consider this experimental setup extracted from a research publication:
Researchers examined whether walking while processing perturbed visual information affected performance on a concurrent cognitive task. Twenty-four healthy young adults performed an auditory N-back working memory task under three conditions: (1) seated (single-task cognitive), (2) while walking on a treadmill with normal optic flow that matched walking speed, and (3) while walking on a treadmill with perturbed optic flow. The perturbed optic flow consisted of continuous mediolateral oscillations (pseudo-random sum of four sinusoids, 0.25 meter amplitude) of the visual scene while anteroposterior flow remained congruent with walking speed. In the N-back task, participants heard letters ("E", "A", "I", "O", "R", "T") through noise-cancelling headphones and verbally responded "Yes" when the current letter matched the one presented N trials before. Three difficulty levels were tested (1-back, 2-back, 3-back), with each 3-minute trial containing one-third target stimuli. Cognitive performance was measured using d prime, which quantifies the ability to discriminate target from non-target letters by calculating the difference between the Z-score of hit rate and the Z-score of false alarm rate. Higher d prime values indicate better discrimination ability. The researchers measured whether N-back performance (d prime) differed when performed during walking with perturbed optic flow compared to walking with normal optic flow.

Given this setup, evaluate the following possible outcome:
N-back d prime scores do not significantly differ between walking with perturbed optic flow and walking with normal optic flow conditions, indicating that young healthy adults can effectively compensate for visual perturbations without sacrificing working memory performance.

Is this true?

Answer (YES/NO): YES